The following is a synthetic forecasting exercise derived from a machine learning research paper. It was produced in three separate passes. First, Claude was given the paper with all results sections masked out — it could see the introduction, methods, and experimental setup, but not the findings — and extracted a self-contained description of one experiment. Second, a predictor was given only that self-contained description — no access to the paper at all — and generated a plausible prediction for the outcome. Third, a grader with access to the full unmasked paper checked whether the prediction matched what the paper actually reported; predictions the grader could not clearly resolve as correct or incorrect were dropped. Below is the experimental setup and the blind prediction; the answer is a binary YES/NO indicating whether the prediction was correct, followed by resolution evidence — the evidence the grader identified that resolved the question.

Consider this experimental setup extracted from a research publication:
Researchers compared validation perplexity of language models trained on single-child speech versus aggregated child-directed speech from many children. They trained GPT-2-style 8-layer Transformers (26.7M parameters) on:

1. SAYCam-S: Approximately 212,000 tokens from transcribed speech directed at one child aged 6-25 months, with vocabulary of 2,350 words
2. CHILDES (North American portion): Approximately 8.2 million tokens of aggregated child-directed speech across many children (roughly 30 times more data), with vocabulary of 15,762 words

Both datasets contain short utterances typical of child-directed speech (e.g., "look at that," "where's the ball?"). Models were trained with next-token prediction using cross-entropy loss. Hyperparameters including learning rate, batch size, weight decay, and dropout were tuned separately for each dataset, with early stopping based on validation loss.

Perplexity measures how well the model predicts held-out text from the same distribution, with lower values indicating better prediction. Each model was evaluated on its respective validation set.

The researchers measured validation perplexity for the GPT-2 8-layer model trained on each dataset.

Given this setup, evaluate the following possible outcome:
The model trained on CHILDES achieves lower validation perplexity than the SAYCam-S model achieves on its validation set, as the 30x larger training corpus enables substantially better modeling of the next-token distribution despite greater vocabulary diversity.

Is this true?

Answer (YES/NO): NO